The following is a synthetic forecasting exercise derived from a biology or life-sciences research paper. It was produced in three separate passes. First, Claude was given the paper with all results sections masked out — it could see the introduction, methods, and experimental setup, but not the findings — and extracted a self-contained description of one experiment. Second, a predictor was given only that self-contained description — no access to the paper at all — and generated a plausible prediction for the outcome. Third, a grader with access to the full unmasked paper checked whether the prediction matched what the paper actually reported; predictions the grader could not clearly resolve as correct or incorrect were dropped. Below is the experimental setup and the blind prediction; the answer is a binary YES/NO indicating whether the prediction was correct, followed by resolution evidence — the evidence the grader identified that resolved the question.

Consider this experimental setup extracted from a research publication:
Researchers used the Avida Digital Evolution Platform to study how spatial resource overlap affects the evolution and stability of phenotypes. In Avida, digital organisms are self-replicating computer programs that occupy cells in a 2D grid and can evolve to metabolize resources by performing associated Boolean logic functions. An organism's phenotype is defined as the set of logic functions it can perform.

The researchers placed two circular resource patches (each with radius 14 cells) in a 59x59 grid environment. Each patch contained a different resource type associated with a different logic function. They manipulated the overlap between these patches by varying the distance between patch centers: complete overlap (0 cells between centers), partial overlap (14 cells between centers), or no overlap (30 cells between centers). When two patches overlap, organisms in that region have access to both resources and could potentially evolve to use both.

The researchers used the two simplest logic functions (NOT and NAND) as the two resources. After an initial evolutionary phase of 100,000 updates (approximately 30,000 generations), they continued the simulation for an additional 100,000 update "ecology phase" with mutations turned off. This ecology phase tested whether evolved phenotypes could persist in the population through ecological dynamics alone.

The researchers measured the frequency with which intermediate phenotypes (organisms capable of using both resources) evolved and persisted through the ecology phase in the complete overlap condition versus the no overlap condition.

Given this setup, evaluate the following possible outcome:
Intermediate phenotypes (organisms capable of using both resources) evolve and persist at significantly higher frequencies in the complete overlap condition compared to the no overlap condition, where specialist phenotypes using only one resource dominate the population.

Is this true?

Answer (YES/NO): YES